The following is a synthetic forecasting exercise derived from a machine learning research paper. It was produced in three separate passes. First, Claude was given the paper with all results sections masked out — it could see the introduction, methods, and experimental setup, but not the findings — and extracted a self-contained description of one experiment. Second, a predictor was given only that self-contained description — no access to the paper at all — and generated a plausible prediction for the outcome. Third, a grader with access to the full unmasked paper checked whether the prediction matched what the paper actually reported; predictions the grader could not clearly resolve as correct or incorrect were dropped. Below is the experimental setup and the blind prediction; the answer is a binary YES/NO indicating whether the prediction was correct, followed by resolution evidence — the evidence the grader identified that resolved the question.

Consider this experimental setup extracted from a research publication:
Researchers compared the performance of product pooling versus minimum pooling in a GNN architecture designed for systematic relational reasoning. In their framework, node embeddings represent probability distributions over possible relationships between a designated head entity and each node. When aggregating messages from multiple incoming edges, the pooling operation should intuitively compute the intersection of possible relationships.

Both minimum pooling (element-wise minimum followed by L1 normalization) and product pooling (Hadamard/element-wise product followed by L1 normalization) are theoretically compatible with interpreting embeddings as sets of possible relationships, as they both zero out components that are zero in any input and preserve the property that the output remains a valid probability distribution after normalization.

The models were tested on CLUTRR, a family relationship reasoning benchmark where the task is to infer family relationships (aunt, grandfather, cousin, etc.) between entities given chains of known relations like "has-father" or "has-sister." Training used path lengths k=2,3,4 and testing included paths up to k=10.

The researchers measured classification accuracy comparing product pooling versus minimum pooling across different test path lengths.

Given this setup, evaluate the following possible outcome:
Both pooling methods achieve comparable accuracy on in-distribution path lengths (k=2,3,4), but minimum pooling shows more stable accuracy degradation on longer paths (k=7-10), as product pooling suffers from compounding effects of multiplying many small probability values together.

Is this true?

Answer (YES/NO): NO